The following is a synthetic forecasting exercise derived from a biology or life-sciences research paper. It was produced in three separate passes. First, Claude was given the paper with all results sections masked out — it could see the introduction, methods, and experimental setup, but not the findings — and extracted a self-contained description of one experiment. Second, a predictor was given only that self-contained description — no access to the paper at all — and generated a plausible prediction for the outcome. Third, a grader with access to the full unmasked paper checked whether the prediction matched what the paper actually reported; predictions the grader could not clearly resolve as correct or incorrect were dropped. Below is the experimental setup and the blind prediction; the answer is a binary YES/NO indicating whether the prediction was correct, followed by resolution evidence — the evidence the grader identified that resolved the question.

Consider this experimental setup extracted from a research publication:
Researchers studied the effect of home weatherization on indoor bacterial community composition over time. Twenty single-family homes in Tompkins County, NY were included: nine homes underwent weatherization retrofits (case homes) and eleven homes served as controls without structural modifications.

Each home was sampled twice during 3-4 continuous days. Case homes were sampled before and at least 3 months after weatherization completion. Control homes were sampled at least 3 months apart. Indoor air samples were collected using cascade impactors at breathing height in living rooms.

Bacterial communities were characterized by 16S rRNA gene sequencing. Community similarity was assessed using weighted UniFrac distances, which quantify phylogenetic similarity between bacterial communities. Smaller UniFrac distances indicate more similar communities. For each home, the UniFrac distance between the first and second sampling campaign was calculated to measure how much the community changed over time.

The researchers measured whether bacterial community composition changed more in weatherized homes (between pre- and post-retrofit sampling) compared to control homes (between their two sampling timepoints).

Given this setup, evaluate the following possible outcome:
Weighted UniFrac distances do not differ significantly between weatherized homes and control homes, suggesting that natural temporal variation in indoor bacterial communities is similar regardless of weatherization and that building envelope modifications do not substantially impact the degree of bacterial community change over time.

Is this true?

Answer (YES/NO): NO